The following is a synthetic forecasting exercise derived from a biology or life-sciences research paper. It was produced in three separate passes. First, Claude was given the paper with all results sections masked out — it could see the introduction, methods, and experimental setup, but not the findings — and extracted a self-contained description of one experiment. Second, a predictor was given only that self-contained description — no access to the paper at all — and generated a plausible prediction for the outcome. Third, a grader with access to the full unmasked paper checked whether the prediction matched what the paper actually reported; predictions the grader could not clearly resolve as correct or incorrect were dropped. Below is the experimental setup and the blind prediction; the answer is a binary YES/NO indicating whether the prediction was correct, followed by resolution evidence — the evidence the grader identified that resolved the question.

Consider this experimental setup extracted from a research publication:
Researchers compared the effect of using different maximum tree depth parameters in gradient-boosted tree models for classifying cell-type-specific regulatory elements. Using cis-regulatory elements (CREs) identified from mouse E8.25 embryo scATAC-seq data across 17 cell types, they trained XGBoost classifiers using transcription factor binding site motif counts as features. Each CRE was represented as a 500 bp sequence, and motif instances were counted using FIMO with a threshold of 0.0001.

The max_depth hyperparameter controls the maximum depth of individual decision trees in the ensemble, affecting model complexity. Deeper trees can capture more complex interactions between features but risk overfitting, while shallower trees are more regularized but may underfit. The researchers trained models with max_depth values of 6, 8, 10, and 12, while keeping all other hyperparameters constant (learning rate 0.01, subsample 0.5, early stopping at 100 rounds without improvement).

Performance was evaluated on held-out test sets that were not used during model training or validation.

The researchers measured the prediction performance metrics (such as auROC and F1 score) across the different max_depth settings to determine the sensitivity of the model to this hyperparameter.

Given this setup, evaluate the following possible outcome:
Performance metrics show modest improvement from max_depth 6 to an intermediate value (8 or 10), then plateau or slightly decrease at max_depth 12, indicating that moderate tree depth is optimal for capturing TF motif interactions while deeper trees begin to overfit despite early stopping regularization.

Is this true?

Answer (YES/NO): NO